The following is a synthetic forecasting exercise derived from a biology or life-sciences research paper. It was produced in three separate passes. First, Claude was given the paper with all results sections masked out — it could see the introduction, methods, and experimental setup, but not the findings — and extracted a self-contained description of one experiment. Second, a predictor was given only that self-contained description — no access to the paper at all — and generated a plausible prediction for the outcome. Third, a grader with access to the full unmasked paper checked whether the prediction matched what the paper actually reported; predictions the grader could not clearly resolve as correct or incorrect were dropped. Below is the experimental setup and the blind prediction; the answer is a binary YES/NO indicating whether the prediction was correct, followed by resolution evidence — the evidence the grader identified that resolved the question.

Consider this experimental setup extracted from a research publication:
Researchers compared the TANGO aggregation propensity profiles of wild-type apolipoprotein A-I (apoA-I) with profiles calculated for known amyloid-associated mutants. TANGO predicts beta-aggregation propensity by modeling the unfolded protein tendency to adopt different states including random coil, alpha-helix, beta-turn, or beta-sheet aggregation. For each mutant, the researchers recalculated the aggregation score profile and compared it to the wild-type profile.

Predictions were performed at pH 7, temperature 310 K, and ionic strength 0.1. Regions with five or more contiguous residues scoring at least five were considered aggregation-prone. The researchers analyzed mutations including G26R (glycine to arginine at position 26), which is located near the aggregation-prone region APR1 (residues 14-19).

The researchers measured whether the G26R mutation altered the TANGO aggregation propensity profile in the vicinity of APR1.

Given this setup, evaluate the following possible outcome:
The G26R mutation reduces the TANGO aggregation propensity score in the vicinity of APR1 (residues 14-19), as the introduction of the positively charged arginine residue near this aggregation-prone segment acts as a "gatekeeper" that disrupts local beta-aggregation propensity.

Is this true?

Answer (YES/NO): NO